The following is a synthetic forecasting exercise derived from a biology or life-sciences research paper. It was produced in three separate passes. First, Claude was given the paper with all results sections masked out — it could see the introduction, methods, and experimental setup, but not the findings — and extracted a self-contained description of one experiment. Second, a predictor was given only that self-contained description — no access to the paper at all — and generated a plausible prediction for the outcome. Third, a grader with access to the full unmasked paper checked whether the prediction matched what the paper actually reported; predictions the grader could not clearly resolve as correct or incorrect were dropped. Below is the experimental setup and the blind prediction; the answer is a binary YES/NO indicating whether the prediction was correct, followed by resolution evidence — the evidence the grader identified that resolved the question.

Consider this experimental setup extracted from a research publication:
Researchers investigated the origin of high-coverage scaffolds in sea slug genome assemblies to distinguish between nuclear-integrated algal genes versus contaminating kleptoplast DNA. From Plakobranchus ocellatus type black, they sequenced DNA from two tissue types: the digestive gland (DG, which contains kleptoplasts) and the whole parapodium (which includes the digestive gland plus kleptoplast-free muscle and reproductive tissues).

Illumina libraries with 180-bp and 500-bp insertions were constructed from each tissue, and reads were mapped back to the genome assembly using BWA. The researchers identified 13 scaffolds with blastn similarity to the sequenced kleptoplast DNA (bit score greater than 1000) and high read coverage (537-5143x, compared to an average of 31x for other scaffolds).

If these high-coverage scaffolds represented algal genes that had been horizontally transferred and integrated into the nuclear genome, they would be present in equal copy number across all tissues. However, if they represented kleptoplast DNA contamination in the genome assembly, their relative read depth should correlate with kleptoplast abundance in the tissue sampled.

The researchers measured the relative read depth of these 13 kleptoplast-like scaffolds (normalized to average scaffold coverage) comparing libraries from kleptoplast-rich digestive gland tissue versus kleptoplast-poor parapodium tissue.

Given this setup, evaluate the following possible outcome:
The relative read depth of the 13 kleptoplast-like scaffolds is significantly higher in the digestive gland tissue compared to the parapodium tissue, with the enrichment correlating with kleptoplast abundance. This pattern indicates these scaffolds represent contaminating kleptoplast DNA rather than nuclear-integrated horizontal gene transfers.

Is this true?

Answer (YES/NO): YES